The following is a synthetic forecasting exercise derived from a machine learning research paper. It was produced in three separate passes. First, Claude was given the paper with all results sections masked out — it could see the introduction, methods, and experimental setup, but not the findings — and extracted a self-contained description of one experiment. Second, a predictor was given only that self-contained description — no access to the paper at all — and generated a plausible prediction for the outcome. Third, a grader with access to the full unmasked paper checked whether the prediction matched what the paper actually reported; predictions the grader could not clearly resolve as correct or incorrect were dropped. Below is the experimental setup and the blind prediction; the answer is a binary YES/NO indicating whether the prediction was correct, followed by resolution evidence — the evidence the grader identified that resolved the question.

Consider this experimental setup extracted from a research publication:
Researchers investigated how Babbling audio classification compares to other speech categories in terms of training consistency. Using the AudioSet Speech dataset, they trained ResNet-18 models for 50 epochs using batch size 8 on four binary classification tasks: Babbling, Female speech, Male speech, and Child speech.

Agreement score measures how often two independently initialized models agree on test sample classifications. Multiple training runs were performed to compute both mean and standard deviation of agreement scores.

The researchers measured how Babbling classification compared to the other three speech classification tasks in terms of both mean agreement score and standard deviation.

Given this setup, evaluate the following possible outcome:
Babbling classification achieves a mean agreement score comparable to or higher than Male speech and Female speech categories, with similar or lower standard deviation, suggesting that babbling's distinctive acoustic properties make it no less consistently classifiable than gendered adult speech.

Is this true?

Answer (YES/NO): YES